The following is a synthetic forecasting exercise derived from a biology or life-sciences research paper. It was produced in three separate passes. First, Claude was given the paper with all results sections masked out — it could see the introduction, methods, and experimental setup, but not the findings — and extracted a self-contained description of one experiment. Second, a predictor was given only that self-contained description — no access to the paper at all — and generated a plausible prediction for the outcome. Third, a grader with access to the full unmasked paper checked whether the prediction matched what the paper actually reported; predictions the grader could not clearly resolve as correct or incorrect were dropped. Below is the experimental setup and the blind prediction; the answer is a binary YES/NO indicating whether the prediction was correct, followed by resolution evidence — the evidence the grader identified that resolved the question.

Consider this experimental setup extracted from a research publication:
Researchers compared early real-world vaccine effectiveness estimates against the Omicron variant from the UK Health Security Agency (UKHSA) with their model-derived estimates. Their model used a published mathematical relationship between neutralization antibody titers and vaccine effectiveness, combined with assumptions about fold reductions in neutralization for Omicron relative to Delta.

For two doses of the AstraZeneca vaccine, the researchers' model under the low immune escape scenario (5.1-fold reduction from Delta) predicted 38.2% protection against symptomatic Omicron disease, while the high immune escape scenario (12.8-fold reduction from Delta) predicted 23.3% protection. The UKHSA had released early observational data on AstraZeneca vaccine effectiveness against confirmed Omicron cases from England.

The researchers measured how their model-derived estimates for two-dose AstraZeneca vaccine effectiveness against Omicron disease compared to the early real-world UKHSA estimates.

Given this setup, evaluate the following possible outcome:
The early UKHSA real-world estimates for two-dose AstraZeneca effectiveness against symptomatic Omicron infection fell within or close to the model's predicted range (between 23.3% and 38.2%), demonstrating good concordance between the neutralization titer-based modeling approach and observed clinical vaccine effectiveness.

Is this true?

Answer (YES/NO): NO